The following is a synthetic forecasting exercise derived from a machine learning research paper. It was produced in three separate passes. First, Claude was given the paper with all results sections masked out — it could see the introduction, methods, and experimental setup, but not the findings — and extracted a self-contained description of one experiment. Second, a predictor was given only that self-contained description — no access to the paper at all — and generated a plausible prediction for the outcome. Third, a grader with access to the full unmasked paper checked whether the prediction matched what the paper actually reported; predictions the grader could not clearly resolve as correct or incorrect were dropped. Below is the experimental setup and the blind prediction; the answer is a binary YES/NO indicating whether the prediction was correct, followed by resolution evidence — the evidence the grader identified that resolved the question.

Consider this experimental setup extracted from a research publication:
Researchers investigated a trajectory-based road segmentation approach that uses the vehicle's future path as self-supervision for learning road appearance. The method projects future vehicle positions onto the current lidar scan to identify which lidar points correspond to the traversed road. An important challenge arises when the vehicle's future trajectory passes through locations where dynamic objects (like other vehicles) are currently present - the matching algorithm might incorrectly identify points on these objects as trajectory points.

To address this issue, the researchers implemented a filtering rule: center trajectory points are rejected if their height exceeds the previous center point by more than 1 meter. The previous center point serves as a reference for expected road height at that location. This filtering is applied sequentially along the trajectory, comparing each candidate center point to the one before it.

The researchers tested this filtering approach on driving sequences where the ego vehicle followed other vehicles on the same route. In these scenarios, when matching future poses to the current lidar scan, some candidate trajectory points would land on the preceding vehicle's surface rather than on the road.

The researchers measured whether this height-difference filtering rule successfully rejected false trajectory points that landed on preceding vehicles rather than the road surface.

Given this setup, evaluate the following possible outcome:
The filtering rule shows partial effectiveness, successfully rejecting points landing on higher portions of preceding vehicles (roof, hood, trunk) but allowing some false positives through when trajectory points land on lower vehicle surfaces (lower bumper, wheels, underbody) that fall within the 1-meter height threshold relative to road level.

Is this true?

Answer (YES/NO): NO